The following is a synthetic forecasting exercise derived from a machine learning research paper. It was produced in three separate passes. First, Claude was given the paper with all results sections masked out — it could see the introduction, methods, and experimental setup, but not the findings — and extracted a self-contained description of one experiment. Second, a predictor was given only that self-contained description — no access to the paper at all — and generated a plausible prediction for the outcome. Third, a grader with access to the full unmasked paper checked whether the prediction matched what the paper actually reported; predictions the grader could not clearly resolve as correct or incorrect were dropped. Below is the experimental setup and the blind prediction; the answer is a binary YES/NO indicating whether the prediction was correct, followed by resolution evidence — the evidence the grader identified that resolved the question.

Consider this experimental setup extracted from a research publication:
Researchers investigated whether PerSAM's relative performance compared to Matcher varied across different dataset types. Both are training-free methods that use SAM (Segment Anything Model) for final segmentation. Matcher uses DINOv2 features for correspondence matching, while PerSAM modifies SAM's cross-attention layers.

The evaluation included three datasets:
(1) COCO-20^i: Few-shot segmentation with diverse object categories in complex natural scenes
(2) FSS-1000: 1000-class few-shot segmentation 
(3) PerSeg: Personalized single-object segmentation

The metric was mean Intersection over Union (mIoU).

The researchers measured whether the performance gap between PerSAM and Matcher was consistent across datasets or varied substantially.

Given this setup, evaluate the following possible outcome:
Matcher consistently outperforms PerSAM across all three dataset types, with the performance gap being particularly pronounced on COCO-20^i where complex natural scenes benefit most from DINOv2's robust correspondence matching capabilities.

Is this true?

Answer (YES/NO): YES